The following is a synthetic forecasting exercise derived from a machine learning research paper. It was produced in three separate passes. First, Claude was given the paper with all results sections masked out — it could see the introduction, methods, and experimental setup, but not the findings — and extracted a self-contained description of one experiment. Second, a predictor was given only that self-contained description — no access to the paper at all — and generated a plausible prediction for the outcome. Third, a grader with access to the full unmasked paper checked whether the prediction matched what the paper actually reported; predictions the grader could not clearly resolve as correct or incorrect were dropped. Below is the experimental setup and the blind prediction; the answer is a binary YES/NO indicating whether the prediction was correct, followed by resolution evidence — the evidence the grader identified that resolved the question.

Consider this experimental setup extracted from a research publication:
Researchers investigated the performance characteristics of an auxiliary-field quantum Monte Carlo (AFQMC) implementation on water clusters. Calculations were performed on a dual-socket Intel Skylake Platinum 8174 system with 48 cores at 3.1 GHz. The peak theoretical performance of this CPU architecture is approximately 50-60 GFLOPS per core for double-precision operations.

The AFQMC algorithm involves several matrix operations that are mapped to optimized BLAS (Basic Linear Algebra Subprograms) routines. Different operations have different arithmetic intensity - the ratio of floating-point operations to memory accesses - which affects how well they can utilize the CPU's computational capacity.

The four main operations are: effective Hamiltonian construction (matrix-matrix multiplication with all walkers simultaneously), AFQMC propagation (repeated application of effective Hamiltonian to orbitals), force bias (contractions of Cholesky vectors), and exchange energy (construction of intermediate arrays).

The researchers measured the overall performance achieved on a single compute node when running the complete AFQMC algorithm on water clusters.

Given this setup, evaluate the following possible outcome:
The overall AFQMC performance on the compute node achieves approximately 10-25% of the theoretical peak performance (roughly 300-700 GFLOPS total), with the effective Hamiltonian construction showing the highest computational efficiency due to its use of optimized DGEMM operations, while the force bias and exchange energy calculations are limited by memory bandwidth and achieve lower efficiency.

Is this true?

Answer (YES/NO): NO